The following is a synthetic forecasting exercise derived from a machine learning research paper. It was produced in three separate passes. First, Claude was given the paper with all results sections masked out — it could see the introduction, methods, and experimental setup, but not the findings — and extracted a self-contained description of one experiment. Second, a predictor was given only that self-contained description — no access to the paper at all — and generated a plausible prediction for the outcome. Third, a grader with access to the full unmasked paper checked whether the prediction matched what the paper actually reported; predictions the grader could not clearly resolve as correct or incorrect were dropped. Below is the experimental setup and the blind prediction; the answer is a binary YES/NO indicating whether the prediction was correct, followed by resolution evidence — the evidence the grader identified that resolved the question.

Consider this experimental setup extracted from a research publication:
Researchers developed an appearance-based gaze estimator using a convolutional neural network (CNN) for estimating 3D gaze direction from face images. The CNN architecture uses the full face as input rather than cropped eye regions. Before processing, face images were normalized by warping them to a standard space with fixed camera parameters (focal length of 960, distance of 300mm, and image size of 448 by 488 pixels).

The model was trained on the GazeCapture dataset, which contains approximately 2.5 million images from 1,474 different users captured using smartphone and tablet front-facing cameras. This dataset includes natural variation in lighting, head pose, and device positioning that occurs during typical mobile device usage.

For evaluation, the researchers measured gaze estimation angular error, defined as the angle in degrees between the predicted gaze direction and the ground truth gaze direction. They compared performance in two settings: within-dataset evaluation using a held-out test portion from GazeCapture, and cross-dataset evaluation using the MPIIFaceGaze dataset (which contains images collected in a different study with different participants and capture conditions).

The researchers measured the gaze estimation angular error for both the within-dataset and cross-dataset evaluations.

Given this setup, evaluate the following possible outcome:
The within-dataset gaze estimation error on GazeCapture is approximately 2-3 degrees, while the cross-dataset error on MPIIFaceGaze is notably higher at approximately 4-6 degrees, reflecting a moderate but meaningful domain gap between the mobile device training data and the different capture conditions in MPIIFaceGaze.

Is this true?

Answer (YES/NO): NO